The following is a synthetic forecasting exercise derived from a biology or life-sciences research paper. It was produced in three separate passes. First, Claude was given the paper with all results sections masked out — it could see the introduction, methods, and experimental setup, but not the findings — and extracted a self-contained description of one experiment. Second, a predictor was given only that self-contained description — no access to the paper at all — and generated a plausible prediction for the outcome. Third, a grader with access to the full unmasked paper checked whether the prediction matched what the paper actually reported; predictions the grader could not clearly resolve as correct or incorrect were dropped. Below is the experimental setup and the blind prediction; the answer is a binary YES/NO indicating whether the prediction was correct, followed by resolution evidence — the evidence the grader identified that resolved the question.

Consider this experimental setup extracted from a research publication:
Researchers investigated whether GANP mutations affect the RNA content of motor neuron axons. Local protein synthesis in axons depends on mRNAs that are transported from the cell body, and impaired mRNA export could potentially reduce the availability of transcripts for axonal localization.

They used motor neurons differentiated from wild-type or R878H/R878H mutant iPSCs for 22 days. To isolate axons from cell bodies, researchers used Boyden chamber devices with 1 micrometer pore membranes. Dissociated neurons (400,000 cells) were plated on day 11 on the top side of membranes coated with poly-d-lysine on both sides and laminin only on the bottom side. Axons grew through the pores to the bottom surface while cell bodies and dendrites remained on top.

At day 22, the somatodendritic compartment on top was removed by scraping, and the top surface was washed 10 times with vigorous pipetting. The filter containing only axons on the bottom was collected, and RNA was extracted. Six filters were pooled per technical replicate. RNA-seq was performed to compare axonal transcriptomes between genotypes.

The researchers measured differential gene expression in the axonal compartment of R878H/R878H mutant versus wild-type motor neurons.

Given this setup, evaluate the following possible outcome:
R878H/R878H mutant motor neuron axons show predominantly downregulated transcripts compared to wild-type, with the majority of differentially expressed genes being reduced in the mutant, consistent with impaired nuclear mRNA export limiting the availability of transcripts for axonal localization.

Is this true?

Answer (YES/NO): NO